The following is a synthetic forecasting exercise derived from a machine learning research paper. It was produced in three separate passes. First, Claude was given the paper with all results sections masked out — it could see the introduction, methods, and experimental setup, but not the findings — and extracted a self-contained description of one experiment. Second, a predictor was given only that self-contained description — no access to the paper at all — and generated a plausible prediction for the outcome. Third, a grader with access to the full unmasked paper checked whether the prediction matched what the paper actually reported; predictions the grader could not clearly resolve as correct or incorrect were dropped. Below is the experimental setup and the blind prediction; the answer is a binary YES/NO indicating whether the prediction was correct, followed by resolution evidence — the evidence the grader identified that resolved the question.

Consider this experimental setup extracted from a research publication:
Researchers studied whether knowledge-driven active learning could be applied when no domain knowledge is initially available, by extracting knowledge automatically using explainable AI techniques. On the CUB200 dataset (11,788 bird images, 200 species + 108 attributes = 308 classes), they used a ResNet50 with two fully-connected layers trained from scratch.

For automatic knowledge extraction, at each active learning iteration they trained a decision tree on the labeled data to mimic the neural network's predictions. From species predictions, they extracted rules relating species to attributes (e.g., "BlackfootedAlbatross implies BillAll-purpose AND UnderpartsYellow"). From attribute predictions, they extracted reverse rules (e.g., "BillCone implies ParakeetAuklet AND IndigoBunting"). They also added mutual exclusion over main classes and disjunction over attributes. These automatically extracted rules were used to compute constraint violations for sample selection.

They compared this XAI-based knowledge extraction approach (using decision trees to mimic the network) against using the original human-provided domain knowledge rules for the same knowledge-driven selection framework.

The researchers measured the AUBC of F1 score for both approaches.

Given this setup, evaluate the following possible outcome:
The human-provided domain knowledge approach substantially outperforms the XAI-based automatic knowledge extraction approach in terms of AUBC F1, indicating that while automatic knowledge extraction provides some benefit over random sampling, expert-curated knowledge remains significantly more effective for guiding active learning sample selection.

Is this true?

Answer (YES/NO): NO